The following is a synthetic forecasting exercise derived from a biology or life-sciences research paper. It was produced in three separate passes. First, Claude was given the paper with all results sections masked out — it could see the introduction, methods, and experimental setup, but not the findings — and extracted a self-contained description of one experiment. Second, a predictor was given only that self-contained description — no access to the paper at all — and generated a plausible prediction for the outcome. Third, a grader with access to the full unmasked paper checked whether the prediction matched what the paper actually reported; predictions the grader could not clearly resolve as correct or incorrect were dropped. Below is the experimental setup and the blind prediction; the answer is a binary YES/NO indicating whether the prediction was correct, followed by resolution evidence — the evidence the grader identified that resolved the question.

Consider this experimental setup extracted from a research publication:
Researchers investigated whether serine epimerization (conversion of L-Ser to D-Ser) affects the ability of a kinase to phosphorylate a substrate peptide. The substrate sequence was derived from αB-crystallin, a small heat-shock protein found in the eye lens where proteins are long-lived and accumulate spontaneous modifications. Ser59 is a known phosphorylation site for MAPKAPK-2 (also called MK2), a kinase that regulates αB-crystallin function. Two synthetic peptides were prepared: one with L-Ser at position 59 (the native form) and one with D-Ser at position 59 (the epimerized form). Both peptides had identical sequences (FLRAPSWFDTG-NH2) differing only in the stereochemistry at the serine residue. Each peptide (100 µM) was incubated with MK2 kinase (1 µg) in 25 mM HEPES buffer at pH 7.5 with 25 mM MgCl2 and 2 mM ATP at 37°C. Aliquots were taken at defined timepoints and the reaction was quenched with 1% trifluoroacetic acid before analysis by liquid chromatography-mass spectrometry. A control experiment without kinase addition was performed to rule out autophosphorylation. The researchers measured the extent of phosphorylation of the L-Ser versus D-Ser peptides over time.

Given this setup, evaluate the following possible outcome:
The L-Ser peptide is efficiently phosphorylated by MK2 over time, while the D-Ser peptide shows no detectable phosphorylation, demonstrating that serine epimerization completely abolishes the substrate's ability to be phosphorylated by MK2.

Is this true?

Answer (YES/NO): NO